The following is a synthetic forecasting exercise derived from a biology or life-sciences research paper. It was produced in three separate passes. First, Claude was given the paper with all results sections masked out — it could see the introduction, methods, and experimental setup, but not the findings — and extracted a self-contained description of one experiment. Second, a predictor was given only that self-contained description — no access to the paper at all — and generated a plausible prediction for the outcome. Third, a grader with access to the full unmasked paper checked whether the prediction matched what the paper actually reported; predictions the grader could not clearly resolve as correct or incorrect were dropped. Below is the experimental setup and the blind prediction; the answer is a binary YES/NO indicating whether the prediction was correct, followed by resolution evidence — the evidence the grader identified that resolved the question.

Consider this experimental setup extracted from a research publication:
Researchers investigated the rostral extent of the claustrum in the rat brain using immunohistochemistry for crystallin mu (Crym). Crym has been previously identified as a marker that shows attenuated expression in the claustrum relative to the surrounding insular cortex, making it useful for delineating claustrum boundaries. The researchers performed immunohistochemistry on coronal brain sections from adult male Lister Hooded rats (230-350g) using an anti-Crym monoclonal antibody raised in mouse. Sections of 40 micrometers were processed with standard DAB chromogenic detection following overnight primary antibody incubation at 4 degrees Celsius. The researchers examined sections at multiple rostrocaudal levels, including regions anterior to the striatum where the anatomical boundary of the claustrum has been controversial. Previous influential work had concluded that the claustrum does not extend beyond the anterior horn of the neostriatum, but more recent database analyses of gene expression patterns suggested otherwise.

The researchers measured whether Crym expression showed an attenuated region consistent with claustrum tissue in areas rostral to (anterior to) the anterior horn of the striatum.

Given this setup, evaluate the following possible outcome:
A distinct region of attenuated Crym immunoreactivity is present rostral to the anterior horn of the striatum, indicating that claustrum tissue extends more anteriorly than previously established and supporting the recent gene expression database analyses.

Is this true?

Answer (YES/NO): YES